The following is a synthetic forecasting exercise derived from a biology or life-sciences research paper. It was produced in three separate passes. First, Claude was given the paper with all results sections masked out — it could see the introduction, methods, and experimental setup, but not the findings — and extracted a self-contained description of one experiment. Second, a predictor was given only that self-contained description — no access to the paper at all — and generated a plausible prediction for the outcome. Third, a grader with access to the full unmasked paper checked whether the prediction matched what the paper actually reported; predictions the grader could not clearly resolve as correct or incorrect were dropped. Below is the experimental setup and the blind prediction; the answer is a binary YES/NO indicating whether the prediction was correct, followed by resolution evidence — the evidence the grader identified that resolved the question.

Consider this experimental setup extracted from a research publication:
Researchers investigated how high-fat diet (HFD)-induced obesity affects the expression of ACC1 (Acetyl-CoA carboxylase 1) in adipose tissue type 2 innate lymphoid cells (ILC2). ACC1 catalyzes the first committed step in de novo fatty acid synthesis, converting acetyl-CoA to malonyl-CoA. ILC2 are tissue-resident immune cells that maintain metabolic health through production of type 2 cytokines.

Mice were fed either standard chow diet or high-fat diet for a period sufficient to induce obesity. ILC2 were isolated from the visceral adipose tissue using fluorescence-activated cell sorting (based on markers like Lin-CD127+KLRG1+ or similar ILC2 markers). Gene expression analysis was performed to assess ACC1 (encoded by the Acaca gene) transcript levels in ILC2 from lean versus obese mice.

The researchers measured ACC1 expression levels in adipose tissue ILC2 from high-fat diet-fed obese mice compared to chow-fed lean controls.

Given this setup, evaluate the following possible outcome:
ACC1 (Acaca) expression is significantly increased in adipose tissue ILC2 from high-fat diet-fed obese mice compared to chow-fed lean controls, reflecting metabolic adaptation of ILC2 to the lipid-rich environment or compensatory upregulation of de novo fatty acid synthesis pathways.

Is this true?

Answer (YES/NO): NO